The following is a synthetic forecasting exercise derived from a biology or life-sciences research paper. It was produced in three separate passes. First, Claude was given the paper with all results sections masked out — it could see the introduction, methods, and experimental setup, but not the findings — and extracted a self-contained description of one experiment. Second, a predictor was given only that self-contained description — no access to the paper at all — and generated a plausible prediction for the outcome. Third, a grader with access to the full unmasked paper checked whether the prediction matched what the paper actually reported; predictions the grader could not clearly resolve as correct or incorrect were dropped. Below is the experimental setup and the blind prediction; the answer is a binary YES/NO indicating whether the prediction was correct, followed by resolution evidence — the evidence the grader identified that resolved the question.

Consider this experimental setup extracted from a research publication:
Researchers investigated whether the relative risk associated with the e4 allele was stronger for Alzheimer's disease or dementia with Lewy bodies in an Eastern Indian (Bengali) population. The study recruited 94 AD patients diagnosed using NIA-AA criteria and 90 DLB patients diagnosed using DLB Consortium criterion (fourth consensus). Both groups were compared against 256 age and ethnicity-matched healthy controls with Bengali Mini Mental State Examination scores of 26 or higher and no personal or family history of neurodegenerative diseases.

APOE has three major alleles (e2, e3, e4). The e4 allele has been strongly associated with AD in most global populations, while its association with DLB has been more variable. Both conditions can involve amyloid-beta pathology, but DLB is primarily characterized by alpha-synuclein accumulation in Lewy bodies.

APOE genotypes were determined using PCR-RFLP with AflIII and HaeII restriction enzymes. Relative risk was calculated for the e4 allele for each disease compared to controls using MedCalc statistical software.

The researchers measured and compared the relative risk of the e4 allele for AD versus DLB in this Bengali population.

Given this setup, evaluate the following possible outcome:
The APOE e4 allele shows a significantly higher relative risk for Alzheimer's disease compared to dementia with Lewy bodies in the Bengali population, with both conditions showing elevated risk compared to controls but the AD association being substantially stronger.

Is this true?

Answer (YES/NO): YES